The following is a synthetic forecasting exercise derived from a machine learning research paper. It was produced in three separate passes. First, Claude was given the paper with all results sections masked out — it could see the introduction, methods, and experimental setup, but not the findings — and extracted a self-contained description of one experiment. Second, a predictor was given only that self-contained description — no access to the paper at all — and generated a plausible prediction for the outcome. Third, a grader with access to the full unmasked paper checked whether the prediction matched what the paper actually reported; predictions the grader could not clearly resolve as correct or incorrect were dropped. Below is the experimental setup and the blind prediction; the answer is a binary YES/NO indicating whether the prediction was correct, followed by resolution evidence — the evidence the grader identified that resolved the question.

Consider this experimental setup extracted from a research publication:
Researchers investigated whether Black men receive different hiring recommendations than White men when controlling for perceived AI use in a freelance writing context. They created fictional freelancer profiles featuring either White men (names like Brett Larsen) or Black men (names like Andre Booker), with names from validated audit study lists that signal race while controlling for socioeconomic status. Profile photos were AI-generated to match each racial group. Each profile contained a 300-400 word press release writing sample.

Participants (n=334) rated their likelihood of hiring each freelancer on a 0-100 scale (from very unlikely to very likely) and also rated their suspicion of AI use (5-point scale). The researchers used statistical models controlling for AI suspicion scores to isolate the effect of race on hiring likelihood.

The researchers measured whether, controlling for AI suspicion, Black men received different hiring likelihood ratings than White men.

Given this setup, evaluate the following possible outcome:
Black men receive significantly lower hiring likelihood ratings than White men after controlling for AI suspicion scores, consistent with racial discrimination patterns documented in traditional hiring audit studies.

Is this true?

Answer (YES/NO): NO